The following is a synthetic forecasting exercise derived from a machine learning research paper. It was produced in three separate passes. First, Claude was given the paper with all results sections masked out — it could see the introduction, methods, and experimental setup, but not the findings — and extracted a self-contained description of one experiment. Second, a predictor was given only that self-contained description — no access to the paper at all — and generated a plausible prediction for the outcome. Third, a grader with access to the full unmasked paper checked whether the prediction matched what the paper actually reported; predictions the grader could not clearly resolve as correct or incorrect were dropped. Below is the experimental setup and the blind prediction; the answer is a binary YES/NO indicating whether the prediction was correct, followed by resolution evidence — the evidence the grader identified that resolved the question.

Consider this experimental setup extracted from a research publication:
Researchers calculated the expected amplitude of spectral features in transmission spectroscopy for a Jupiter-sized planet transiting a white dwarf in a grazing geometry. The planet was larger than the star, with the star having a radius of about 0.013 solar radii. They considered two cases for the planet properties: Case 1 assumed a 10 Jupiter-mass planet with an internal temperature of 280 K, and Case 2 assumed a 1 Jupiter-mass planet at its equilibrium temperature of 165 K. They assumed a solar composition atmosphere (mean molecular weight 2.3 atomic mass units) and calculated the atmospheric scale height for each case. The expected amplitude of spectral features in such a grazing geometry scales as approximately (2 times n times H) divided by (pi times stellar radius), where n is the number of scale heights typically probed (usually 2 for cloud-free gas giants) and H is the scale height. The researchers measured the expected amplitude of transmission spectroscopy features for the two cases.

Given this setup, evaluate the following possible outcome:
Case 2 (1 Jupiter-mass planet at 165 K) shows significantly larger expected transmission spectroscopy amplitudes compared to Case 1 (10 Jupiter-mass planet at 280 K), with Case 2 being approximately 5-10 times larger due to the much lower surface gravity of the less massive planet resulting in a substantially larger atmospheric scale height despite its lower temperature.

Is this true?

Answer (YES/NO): YES